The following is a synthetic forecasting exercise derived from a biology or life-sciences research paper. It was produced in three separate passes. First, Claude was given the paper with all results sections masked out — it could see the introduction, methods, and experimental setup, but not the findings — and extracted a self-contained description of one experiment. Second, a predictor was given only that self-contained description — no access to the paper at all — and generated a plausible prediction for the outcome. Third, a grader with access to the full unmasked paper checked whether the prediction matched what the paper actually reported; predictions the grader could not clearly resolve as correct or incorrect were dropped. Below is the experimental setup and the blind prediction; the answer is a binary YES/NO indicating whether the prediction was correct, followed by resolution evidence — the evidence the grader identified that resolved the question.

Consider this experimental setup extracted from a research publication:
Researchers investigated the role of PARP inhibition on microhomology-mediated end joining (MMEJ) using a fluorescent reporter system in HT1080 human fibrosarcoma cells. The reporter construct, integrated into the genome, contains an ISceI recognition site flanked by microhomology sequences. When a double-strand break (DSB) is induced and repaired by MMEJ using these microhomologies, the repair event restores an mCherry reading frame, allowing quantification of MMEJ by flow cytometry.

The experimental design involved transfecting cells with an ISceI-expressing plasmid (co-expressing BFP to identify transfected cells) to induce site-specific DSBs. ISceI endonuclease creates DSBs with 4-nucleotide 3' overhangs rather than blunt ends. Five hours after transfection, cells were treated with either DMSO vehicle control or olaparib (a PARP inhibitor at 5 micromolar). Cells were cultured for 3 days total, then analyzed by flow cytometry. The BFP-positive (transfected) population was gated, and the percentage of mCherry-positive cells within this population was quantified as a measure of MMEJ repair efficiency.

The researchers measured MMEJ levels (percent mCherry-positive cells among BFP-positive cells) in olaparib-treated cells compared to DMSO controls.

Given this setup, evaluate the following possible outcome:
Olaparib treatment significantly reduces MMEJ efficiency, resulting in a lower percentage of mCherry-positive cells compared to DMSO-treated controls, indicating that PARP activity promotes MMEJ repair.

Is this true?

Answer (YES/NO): NO